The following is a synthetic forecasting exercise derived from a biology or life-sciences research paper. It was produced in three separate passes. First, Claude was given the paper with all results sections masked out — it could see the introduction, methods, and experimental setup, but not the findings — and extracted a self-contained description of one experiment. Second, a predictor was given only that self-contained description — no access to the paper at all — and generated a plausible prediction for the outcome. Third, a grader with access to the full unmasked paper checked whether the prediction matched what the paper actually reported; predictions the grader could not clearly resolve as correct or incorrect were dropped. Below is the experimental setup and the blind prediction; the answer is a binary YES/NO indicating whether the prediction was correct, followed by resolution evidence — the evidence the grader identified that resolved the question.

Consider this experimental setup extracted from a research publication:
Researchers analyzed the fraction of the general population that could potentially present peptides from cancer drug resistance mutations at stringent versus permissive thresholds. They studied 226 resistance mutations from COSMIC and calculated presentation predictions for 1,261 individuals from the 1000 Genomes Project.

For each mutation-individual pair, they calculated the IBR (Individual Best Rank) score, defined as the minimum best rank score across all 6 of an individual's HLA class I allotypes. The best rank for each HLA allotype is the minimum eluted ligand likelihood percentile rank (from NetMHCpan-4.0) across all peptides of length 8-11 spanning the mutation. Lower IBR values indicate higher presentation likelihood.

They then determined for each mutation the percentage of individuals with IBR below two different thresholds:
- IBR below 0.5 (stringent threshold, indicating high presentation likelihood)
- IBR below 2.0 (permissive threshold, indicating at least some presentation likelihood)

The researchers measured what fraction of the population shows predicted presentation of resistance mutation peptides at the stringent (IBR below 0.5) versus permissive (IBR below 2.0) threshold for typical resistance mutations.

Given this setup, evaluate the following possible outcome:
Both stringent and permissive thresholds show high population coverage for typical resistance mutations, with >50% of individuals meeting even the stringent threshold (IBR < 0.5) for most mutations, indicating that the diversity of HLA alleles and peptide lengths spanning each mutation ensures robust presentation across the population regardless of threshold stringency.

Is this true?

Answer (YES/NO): YES